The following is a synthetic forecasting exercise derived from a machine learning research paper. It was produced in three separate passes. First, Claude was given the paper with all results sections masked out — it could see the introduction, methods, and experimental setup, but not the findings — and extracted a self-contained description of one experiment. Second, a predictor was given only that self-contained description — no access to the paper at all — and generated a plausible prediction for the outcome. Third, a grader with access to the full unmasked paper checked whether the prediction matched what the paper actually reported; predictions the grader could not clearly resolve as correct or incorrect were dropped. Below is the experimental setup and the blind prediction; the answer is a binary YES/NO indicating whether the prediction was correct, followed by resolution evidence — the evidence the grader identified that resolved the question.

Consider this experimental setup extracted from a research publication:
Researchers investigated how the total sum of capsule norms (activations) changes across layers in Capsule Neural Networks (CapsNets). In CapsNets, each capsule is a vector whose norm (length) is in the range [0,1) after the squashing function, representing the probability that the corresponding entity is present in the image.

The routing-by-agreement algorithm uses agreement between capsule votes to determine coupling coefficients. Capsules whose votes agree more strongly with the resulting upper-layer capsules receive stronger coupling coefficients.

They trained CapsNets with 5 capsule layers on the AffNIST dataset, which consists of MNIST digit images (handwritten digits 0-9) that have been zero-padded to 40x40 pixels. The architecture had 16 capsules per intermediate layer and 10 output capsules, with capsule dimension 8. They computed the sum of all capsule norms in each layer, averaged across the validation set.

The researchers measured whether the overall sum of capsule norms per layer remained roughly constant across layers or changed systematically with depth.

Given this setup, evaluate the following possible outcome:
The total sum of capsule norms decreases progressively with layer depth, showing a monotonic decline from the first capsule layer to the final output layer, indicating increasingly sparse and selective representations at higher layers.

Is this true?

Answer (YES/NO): YES